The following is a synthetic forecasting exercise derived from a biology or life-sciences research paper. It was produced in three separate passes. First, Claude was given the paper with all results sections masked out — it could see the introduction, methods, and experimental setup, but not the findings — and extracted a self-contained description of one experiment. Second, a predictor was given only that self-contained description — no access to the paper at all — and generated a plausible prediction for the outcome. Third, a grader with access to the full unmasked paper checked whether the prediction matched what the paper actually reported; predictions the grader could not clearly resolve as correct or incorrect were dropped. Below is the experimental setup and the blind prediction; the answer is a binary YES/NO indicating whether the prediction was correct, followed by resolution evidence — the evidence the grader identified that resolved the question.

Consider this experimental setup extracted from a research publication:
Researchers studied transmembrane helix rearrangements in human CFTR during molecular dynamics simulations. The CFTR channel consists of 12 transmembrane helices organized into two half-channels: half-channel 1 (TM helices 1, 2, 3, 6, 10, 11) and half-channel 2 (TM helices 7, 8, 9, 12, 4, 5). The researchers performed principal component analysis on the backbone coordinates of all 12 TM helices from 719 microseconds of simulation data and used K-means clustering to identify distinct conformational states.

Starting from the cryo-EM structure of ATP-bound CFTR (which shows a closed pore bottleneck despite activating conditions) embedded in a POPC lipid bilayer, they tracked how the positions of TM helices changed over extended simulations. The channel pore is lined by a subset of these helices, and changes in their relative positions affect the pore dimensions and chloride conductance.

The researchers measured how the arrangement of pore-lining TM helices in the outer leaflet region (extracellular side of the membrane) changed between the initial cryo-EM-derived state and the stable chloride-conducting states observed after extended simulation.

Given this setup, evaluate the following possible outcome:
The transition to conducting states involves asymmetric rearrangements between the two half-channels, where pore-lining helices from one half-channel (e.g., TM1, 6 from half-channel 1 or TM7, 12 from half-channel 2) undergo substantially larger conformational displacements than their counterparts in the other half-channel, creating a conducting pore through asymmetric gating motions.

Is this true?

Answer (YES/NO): YES